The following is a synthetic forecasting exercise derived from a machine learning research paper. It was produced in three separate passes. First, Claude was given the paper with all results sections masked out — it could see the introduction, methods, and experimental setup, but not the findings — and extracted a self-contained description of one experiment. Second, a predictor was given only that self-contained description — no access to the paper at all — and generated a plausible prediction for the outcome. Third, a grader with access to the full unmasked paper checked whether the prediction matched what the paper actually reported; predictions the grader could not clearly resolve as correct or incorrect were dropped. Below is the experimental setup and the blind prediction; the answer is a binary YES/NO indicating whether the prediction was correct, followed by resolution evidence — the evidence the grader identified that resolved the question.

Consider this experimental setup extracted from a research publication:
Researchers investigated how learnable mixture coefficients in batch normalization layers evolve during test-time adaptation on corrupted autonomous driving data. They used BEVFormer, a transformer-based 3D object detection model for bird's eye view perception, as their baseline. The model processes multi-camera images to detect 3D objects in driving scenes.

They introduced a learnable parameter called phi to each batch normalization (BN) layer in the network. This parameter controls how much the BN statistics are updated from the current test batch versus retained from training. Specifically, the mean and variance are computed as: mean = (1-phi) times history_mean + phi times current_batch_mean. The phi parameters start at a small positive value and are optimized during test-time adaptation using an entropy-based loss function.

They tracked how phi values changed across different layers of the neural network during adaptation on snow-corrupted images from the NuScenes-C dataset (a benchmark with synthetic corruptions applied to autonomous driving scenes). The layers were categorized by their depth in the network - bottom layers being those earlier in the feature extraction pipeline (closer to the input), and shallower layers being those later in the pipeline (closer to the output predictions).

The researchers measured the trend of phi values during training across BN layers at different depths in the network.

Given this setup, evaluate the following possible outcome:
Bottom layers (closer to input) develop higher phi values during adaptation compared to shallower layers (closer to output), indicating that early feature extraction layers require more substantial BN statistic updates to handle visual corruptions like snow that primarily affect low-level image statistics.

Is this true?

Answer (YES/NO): NO